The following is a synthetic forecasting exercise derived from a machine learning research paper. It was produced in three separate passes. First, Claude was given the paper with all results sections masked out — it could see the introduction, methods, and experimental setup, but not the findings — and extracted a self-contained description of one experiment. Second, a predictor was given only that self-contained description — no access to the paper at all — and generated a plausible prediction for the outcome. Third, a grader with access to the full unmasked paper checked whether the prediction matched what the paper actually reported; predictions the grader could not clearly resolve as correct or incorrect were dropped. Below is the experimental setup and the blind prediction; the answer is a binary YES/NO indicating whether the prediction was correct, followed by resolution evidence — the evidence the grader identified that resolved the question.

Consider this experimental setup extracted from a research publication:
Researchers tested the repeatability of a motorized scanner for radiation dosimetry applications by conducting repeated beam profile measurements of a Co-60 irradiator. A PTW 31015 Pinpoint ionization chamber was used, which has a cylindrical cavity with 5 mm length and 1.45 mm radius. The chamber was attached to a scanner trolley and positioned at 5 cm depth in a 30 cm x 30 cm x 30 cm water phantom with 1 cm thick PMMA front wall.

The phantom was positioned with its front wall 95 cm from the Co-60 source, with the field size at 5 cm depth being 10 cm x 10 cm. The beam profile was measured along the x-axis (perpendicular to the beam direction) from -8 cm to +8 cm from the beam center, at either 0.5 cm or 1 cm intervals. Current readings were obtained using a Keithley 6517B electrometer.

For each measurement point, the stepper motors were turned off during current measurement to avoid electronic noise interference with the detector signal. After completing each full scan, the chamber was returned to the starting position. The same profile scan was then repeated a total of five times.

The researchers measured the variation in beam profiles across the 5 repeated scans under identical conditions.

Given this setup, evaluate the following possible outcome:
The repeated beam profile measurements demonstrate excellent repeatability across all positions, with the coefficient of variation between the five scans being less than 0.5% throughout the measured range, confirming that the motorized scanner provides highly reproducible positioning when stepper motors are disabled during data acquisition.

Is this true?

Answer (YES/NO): NO